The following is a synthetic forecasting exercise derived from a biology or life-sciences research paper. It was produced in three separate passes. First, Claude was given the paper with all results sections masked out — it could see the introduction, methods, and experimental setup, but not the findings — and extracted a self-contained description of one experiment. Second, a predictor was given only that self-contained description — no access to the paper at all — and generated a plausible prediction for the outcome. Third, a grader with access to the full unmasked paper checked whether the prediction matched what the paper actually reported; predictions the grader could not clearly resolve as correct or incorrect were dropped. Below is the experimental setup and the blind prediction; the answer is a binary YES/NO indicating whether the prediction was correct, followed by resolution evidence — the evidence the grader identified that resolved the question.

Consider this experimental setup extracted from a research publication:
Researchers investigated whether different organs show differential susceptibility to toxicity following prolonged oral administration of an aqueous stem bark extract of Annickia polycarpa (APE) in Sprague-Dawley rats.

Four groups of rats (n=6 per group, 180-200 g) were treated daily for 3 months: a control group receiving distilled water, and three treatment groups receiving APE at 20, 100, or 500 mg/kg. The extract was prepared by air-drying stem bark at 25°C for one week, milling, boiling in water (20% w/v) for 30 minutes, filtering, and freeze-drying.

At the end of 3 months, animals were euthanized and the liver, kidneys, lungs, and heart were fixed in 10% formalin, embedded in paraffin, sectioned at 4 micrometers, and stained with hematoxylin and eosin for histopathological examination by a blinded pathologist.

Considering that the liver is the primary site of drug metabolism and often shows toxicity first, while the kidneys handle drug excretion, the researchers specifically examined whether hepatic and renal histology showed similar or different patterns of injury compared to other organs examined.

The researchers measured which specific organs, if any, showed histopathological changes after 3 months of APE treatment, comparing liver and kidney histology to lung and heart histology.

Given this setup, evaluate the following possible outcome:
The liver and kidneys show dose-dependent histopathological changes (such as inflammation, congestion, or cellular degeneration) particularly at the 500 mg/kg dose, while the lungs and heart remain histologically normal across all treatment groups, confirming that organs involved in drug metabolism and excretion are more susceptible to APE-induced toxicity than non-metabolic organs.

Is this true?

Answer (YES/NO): NO